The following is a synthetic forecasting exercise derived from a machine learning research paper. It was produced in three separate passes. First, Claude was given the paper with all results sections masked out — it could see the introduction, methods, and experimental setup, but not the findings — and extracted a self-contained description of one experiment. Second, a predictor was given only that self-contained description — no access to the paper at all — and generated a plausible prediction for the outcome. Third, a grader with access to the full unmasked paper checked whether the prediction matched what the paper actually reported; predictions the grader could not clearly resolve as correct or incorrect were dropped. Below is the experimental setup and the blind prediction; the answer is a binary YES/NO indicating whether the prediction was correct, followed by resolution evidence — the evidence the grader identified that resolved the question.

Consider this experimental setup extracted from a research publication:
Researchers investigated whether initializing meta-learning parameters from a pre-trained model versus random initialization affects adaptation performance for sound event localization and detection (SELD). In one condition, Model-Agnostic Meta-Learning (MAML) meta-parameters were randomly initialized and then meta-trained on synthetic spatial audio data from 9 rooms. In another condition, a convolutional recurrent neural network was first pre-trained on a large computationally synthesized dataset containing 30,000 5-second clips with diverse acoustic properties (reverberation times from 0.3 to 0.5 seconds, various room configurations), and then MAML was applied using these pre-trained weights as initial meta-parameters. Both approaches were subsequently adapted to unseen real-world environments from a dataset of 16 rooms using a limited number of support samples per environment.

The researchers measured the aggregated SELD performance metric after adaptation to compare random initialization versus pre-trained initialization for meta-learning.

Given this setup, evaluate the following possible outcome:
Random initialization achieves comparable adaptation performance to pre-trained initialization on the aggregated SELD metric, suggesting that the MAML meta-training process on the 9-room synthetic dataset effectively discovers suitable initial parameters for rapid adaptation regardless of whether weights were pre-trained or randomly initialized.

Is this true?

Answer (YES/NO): YES